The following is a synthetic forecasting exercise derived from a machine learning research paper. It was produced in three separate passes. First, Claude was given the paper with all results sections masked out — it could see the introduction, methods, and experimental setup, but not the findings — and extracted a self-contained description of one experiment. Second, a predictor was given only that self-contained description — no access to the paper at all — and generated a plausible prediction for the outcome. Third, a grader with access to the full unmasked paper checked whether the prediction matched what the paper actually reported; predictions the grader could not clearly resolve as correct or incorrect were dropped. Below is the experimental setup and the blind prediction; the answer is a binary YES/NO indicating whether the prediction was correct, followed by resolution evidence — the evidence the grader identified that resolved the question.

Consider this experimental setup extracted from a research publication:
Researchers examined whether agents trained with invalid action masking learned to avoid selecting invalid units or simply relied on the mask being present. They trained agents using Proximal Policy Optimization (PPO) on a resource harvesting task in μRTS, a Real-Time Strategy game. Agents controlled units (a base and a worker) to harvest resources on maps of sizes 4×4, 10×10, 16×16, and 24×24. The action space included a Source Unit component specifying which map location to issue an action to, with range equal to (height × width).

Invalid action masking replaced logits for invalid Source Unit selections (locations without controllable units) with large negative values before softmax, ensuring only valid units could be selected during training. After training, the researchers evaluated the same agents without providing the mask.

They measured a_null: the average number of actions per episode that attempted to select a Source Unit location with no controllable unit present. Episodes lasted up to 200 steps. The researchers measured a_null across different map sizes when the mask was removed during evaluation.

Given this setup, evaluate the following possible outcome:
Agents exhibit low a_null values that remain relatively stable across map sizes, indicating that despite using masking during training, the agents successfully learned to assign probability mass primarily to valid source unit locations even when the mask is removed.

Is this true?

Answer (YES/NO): NO